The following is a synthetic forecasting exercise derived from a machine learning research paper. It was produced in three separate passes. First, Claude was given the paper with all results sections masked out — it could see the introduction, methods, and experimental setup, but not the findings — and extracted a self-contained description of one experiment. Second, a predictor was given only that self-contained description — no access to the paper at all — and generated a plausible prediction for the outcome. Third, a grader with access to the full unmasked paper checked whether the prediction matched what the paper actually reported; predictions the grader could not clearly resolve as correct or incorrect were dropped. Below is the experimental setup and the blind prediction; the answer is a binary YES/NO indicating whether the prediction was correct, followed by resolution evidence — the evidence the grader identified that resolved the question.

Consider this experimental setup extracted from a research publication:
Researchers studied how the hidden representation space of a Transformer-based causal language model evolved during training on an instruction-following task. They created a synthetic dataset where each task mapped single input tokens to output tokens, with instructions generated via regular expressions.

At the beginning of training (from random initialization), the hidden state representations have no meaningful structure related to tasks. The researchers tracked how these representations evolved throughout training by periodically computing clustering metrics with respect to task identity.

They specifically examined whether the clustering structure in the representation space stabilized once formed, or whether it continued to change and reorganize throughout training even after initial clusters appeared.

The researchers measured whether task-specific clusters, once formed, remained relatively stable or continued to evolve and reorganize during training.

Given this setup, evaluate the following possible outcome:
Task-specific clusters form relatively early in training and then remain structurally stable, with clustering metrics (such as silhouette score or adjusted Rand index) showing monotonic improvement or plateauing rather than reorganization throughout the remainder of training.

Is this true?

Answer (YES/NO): NO